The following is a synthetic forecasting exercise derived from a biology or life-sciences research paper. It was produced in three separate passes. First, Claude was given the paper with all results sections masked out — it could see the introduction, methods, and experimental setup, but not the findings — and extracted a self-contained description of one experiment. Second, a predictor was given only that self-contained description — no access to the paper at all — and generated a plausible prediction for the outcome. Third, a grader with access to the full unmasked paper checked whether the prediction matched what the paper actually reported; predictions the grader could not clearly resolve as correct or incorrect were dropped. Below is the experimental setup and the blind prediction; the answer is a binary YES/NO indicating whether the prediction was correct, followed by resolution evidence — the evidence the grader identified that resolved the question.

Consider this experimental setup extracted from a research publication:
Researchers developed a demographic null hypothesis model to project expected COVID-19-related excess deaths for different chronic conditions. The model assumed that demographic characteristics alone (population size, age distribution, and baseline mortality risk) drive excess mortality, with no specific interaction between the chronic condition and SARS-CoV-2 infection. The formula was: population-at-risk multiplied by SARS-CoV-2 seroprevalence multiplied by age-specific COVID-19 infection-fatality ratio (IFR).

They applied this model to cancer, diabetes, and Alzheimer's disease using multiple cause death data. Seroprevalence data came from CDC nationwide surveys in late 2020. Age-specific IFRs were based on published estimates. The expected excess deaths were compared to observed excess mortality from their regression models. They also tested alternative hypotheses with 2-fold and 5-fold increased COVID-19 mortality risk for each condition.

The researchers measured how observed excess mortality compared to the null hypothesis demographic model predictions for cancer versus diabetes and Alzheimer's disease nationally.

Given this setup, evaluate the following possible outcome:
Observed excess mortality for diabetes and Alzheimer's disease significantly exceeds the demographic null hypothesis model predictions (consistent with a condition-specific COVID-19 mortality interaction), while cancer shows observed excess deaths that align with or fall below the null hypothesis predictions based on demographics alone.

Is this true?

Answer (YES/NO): NO